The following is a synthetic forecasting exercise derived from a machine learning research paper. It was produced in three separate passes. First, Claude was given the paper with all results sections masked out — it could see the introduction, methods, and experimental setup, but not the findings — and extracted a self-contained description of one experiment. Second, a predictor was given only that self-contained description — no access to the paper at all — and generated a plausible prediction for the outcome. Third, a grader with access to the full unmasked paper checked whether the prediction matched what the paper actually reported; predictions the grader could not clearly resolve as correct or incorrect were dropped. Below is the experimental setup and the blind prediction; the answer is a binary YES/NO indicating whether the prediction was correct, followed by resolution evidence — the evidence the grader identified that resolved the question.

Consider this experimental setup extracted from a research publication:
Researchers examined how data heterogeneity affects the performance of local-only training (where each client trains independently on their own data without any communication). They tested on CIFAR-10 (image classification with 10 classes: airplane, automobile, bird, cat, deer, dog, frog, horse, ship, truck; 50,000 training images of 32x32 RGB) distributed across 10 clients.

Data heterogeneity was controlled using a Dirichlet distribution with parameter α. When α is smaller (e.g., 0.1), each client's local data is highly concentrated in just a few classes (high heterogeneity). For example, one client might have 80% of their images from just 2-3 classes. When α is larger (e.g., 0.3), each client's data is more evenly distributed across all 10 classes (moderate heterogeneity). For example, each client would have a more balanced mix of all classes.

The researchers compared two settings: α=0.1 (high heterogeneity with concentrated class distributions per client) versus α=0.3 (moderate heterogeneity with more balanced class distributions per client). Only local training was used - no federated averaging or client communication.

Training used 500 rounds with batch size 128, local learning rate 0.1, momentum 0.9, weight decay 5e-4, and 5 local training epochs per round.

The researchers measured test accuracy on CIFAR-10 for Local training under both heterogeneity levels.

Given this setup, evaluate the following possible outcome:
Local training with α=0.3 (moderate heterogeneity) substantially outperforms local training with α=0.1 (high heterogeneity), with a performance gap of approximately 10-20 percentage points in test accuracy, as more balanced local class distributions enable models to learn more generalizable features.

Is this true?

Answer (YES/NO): NO